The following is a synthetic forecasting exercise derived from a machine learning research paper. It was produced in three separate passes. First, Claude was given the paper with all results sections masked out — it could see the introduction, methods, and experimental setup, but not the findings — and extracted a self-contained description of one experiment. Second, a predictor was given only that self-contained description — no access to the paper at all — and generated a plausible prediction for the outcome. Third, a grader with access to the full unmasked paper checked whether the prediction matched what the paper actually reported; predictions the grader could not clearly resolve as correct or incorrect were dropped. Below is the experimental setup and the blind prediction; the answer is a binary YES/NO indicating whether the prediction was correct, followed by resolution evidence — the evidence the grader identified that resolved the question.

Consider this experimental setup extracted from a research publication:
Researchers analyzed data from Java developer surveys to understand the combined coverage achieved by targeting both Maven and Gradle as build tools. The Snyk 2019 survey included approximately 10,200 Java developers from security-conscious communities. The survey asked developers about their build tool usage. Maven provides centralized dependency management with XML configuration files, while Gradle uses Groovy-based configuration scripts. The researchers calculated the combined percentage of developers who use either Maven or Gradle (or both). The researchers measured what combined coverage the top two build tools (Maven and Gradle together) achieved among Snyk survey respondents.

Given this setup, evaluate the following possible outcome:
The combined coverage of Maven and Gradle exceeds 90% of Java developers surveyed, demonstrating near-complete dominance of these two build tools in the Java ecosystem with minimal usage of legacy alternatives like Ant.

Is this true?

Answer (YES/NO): NO